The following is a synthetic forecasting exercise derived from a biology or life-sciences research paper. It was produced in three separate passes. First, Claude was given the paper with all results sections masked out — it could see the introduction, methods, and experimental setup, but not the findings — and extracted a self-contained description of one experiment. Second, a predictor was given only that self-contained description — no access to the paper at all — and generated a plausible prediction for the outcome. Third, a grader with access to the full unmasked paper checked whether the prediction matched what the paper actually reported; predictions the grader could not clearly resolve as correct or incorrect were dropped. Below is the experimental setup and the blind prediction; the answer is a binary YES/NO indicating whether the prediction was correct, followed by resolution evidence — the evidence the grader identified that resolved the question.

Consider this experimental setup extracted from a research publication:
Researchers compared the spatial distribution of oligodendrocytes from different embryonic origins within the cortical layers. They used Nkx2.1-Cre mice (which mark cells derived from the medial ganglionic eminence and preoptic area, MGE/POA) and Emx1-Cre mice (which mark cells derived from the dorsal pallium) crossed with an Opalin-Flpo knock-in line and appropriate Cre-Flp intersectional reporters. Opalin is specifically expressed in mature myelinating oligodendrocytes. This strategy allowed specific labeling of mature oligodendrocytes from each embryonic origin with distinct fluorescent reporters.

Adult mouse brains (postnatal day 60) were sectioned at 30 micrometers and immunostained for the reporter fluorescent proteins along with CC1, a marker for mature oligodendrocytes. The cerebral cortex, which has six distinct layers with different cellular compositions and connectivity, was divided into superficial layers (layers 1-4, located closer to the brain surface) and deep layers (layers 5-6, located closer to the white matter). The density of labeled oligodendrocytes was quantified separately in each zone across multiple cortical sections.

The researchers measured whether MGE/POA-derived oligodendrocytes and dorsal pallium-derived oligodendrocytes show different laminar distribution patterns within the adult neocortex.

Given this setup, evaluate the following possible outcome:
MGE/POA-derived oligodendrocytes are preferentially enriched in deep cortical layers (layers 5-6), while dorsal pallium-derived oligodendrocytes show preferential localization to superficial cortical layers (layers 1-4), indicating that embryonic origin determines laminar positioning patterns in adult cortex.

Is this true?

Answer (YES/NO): NO